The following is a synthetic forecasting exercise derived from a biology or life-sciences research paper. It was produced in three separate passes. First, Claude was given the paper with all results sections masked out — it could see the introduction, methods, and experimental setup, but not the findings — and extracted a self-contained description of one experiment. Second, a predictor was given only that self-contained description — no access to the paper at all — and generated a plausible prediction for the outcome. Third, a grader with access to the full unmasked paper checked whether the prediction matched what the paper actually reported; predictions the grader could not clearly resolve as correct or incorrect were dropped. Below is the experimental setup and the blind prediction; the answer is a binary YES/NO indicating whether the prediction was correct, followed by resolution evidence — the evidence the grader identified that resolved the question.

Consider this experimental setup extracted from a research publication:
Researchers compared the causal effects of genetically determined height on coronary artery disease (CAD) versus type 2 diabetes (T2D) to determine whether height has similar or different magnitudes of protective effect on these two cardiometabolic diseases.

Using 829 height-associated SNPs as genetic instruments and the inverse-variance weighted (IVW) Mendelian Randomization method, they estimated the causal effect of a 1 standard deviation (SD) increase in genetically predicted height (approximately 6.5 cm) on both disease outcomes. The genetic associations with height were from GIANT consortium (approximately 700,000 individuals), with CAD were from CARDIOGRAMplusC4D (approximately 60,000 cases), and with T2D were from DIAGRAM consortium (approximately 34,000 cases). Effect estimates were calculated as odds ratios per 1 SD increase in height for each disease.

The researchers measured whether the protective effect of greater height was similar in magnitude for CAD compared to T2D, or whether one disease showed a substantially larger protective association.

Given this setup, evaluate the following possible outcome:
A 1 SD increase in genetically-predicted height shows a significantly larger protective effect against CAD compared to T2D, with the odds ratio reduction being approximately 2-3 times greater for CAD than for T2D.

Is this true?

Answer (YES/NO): YES